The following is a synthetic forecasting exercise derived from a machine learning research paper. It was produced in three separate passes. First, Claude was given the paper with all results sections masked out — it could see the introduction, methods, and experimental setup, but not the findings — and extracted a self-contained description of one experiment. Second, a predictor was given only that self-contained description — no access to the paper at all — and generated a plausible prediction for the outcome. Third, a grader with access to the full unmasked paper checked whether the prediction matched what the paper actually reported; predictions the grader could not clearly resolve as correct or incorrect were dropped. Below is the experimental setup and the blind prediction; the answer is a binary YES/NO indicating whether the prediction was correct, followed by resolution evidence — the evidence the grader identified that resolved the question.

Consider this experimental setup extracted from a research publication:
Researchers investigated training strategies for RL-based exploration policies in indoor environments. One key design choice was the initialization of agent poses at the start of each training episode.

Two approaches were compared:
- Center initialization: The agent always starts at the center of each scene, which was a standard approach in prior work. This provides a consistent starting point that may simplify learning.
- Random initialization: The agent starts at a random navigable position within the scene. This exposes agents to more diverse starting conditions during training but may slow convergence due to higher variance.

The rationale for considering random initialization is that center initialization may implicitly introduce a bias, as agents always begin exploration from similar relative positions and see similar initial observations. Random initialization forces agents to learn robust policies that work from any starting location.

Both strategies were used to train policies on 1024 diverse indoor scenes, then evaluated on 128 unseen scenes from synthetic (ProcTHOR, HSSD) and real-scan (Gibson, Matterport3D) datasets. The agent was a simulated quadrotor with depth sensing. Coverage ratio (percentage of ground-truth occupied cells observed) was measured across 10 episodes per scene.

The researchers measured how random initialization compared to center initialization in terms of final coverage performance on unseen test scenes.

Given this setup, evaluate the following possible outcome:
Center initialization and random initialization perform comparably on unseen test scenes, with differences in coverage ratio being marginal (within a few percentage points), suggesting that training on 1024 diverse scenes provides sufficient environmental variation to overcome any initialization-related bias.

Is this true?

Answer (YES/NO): NO